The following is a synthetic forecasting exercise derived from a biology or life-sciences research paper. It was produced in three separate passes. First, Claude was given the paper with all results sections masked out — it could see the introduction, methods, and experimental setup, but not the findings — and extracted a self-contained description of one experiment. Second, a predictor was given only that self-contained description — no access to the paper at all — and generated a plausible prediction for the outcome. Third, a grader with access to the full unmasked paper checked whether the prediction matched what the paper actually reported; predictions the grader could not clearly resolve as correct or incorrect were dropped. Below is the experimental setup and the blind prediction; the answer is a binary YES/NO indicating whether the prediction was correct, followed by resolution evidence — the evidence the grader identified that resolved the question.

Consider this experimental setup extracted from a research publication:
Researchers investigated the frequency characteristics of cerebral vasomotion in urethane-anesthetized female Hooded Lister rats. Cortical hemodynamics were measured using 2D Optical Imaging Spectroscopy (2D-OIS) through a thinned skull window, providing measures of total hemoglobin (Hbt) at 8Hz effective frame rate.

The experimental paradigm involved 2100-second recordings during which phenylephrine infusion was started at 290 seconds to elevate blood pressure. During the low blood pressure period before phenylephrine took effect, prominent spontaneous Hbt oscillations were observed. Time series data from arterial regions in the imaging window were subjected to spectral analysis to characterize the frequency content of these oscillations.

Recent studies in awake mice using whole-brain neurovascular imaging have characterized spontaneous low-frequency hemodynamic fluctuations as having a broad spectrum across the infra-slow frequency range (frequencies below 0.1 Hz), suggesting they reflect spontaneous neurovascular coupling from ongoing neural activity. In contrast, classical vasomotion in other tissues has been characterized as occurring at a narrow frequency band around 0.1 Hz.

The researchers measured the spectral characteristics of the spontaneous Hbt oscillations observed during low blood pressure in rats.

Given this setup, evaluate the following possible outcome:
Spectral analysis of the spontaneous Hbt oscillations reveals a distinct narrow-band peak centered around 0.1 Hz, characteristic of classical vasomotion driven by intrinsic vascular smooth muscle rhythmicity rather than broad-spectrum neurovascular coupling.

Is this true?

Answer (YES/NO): YES